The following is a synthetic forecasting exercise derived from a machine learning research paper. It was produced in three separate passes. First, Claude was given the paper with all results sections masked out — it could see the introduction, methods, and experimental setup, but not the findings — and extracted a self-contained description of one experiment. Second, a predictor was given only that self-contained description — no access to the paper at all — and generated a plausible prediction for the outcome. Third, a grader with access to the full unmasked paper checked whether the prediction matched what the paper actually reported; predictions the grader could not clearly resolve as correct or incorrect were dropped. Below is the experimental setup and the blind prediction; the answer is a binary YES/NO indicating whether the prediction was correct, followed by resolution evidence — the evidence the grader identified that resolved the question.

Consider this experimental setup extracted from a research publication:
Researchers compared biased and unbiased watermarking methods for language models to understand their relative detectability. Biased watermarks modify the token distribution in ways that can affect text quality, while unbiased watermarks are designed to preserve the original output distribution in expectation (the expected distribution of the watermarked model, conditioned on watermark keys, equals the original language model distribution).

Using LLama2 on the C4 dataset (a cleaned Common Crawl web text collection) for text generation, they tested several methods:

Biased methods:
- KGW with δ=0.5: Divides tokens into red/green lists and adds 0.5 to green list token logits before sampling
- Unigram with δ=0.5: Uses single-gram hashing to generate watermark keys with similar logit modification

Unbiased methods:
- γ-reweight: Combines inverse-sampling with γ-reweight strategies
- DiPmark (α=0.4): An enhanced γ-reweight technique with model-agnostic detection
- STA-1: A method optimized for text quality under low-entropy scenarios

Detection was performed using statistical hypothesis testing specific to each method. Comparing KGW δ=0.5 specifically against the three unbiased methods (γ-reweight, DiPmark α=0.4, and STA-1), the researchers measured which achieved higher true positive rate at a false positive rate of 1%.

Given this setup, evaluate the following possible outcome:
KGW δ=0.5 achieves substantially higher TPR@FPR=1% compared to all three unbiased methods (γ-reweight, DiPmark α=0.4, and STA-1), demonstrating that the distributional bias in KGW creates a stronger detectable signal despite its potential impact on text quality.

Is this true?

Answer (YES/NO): NO